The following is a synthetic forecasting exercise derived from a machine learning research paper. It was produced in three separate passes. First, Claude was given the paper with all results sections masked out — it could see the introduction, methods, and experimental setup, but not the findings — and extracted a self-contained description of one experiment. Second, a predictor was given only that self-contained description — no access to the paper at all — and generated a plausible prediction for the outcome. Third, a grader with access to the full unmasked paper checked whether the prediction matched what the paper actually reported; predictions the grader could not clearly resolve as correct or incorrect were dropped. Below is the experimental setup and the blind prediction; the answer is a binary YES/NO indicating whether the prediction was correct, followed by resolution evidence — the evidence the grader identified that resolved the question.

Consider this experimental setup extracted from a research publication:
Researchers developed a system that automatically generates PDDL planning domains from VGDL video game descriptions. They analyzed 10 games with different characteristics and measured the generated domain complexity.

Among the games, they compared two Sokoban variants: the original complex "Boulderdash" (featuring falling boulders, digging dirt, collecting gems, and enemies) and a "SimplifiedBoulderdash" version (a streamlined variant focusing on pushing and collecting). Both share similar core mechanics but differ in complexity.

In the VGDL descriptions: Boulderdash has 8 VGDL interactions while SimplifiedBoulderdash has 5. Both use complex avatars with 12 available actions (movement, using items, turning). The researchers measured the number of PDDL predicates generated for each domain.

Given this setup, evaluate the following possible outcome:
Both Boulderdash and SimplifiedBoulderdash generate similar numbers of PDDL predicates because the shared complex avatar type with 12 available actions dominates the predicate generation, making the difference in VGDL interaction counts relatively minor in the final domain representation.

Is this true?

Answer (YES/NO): NO